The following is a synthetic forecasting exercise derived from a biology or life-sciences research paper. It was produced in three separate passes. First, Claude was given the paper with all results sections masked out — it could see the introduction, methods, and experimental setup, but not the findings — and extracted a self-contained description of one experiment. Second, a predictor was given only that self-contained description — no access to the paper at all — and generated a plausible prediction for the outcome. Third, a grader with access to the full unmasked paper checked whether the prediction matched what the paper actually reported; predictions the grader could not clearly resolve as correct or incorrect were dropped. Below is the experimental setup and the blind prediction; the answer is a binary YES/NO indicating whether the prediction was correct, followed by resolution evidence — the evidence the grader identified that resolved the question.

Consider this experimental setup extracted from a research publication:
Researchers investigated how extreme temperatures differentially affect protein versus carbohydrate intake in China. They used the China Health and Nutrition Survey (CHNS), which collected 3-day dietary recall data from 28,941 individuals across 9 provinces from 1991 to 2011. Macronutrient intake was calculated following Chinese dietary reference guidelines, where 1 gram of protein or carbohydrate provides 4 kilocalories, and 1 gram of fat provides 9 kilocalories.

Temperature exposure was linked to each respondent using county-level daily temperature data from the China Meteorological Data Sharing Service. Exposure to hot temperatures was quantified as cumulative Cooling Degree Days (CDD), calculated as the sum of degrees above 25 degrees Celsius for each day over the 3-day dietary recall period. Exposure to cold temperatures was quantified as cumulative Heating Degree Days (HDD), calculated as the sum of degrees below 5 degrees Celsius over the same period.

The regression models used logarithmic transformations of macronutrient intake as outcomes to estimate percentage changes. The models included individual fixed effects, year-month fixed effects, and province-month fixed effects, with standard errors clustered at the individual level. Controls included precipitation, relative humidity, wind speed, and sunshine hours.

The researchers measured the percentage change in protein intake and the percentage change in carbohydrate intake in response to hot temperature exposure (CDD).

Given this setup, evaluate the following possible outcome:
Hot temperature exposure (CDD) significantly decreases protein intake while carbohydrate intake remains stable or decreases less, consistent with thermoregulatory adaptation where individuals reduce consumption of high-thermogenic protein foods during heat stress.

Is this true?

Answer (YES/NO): NO